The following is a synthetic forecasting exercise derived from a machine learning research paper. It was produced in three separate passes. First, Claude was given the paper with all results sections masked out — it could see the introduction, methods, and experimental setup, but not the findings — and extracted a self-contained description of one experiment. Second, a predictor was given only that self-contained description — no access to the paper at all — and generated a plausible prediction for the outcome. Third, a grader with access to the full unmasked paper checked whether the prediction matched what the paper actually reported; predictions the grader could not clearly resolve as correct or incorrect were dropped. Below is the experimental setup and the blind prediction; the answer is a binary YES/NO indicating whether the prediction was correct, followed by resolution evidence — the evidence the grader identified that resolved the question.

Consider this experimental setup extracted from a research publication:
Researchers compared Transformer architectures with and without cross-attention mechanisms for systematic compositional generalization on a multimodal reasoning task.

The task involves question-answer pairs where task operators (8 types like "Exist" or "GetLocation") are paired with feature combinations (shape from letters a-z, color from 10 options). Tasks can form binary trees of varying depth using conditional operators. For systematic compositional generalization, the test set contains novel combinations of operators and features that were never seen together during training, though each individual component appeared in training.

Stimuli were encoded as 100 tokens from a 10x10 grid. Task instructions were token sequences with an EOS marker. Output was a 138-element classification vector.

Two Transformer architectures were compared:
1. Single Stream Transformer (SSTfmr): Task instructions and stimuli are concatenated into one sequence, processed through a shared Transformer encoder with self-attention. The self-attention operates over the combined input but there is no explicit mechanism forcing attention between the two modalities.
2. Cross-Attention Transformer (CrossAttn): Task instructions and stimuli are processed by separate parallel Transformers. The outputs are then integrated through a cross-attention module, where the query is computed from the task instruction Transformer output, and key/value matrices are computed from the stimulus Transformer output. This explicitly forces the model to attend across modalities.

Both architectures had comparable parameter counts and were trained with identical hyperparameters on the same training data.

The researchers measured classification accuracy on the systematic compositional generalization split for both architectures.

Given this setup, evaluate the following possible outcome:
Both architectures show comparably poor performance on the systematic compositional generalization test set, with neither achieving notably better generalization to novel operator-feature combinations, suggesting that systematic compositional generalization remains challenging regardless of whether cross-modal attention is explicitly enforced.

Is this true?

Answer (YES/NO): NO